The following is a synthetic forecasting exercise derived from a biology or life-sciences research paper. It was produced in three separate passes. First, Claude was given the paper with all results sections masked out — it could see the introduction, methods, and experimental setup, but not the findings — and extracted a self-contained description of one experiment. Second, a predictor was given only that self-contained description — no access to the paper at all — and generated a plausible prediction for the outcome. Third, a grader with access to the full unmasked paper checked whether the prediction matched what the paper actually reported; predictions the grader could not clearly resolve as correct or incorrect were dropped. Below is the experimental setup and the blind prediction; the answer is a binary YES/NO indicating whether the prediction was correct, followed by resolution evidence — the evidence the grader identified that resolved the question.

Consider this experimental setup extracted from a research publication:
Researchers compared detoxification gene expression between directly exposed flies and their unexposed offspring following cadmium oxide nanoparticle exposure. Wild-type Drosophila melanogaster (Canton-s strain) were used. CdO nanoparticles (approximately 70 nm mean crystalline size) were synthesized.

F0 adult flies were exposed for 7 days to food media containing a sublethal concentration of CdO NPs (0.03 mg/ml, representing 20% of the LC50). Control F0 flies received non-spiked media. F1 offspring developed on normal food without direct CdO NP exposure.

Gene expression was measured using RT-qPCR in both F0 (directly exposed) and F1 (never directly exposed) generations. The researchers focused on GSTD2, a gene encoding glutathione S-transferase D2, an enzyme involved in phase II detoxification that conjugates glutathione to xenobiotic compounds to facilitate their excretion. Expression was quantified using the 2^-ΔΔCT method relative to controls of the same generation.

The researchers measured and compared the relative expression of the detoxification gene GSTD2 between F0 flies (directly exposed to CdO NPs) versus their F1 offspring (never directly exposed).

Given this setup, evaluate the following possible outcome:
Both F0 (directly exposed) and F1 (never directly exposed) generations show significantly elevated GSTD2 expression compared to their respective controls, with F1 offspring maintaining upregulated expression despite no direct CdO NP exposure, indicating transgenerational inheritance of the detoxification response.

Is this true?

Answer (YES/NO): NO